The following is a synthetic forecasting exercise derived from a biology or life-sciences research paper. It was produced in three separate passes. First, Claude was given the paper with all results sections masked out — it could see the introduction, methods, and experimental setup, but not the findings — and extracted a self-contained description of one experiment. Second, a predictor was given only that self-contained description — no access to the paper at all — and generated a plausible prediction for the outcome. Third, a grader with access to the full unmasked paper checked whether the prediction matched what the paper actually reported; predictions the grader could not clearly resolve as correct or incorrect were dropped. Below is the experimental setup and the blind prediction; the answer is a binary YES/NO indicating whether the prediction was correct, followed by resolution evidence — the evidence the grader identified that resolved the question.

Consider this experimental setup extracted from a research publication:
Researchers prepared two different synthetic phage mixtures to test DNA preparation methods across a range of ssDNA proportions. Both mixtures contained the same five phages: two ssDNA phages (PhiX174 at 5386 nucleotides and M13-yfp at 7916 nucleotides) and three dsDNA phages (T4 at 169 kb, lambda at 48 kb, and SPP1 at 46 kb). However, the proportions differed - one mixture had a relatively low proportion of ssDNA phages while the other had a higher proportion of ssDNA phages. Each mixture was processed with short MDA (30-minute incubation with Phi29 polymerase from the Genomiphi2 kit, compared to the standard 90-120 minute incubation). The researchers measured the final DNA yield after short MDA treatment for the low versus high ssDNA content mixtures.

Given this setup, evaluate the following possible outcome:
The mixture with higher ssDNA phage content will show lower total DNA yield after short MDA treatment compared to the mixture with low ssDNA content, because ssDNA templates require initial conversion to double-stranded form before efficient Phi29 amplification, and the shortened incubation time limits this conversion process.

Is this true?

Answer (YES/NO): NO